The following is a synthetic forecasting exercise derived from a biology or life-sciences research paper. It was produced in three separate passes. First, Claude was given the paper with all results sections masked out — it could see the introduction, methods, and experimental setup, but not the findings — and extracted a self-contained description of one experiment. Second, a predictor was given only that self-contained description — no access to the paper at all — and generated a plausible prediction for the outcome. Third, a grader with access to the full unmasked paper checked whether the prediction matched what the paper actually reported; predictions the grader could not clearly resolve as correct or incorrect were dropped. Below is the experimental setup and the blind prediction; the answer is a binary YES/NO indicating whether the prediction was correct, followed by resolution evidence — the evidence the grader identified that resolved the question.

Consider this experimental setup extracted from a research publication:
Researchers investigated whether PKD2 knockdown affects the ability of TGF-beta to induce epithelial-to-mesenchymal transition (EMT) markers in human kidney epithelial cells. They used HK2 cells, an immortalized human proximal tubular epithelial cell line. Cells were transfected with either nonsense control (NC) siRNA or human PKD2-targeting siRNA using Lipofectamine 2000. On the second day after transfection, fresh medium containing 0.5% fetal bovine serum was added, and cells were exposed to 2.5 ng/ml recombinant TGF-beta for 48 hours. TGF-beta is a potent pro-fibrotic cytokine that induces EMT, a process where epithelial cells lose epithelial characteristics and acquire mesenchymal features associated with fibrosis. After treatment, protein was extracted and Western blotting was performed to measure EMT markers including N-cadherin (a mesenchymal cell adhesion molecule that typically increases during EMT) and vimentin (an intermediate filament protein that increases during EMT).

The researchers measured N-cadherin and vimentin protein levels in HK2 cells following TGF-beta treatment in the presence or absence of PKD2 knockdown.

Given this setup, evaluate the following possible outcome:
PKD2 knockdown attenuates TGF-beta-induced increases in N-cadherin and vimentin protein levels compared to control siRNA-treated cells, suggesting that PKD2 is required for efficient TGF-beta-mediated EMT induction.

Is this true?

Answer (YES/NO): YES